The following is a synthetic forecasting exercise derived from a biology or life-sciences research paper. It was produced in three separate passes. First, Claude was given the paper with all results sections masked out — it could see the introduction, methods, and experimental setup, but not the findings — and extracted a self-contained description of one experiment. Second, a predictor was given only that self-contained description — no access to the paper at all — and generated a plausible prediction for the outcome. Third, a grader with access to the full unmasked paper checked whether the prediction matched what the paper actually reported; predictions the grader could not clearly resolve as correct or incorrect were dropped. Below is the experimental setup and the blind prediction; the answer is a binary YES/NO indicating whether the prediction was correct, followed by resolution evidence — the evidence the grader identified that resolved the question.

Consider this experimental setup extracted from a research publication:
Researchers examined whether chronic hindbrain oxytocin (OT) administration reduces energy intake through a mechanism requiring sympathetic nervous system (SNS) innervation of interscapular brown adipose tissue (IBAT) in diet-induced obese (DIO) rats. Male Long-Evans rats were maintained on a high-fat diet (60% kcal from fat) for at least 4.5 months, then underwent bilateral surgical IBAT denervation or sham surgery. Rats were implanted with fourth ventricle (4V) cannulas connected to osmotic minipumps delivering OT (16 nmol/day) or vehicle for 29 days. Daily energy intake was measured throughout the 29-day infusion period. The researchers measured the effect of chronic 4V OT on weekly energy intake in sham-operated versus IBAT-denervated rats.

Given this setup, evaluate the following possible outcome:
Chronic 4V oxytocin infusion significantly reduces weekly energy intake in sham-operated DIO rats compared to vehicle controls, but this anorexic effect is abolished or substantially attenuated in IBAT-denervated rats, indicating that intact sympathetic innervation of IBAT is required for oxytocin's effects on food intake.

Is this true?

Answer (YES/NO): NO